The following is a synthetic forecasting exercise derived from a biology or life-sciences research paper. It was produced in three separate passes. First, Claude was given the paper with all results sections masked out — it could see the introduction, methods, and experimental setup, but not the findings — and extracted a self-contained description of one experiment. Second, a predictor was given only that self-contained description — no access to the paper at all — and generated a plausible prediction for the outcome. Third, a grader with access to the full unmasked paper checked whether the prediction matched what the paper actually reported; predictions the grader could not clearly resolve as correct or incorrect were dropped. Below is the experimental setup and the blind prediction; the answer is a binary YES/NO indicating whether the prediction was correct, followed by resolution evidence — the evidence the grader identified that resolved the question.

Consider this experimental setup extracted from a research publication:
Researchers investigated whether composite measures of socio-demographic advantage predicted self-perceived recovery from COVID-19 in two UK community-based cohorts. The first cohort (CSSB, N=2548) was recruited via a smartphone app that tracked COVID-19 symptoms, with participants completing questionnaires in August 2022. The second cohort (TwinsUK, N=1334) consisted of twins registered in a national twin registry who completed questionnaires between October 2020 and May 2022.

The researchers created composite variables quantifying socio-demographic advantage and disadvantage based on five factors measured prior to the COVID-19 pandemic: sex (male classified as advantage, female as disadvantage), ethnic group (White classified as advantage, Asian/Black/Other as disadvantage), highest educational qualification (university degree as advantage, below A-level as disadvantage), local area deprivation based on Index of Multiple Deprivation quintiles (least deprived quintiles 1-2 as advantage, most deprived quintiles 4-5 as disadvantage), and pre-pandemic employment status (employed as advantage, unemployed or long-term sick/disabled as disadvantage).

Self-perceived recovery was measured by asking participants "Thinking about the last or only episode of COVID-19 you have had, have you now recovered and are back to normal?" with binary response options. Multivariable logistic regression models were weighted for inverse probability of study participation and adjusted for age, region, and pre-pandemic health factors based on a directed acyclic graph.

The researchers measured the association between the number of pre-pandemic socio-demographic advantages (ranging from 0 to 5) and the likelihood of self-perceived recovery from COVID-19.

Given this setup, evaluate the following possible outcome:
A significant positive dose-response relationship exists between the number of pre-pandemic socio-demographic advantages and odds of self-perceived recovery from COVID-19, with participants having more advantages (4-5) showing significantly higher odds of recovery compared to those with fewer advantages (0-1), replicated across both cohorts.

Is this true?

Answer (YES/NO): YES